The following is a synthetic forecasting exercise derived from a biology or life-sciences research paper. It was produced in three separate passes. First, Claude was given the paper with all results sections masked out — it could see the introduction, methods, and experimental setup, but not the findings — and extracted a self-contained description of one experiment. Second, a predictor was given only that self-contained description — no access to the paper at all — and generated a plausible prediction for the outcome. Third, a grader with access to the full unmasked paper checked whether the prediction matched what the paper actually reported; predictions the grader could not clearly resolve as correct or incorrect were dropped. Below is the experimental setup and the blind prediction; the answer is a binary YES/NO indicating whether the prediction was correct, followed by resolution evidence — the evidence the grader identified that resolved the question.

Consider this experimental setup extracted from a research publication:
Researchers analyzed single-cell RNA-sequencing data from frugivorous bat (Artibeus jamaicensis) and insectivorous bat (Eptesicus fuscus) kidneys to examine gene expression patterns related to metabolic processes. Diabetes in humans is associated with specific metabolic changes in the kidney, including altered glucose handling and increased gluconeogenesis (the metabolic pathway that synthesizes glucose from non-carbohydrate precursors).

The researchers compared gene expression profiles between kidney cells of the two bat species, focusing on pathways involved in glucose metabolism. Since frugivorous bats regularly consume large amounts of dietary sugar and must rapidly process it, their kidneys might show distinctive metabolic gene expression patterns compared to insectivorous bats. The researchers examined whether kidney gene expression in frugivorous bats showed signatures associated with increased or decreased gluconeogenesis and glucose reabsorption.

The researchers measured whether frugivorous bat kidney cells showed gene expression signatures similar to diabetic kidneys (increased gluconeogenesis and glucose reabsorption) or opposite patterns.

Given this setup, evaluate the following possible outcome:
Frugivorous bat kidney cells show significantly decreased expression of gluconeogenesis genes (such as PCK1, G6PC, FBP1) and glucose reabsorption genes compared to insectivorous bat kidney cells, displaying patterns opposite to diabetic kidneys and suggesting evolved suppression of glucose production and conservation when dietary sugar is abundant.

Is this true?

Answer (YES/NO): NO